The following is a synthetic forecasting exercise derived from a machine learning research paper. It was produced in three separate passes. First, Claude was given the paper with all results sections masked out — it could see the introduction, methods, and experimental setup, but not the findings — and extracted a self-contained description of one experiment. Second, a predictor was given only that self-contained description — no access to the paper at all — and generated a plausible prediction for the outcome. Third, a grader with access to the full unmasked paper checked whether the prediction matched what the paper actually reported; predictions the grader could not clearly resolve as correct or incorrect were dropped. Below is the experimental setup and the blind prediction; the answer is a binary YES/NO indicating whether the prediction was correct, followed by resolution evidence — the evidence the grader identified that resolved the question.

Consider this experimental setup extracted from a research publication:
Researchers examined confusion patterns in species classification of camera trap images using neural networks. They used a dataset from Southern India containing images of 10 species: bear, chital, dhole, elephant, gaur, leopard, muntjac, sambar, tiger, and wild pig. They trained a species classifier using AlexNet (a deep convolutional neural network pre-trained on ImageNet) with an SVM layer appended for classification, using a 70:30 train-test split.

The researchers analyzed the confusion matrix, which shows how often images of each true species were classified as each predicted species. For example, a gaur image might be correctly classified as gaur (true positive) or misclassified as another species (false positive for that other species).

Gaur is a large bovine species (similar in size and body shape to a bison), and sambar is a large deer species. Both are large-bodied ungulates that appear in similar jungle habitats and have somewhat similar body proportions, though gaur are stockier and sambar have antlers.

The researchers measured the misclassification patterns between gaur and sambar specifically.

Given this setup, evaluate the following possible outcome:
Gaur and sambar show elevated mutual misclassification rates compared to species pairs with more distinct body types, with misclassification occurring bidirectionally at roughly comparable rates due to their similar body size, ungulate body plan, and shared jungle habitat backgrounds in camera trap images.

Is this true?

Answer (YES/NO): NO